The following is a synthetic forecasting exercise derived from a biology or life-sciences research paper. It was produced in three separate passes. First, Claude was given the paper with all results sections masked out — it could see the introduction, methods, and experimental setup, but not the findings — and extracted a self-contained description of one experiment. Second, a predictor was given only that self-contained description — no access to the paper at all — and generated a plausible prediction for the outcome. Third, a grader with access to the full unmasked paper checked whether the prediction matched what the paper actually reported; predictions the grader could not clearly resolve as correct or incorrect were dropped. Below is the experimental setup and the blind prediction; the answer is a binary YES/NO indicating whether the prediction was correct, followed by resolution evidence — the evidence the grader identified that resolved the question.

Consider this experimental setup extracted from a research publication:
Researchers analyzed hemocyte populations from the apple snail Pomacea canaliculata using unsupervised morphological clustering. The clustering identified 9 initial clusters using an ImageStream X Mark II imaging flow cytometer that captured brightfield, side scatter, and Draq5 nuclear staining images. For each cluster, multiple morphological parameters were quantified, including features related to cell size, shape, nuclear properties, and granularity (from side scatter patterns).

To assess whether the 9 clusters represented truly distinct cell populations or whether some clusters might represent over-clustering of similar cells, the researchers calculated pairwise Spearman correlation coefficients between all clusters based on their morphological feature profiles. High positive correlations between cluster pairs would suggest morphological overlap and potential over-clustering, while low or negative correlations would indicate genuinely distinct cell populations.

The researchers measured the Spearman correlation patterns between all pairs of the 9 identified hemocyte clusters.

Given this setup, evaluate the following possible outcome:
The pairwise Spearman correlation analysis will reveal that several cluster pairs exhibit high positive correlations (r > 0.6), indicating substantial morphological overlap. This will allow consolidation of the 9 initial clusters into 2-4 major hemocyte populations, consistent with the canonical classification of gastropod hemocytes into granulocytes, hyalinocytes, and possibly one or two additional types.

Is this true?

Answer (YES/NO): NO